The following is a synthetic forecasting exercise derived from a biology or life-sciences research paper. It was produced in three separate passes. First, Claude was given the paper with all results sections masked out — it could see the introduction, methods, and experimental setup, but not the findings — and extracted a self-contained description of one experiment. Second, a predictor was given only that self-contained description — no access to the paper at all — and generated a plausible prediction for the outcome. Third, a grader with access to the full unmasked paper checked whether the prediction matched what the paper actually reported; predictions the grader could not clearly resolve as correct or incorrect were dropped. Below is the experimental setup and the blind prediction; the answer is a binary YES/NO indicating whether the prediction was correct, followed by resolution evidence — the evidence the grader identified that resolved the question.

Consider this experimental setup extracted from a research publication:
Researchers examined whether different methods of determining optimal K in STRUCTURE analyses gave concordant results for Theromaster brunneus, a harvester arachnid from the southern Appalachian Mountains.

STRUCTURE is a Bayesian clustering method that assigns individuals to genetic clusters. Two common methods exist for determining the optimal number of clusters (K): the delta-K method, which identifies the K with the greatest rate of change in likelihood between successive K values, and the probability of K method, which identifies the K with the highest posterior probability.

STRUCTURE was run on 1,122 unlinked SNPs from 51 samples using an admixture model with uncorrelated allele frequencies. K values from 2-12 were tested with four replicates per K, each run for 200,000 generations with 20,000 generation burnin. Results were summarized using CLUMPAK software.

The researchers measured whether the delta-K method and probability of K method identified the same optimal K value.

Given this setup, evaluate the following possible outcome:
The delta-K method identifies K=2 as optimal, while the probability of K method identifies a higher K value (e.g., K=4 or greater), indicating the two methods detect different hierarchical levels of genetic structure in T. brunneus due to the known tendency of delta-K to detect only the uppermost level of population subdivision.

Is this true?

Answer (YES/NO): NO